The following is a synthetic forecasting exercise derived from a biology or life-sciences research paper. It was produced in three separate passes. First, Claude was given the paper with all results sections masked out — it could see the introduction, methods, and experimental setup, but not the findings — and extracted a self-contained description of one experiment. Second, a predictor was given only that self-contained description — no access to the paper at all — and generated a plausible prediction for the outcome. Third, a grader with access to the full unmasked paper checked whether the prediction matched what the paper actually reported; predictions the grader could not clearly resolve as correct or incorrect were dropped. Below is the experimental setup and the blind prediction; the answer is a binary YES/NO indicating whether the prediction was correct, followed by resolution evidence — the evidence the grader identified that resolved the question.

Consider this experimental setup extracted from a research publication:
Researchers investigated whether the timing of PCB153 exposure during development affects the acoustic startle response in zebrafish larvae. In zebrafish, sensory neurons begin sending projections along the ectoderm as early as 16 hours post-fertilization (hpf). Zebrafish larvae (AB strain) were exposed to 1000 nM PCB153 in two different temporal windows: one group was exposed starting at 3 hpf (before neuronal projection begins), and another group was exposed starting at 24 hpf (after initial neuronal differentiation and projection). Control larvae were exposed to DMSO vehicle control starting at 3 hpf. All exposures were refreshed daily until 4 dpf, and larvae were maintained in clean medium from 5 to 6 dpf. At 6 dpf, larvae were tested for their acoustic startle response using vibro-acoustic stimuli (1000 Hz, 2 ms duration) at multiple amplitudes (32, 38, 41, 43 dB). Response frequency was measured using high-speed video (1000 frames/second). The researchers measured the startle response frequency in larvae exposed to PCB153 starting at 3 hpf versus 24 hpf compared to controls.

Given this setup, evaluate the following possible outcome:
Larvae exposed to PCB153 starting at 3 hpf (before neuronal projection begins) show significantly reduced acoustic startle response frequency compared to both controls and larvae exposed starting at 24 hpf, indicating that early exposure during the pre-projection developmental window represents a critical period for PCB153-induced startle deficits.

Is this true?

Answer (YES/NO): NO